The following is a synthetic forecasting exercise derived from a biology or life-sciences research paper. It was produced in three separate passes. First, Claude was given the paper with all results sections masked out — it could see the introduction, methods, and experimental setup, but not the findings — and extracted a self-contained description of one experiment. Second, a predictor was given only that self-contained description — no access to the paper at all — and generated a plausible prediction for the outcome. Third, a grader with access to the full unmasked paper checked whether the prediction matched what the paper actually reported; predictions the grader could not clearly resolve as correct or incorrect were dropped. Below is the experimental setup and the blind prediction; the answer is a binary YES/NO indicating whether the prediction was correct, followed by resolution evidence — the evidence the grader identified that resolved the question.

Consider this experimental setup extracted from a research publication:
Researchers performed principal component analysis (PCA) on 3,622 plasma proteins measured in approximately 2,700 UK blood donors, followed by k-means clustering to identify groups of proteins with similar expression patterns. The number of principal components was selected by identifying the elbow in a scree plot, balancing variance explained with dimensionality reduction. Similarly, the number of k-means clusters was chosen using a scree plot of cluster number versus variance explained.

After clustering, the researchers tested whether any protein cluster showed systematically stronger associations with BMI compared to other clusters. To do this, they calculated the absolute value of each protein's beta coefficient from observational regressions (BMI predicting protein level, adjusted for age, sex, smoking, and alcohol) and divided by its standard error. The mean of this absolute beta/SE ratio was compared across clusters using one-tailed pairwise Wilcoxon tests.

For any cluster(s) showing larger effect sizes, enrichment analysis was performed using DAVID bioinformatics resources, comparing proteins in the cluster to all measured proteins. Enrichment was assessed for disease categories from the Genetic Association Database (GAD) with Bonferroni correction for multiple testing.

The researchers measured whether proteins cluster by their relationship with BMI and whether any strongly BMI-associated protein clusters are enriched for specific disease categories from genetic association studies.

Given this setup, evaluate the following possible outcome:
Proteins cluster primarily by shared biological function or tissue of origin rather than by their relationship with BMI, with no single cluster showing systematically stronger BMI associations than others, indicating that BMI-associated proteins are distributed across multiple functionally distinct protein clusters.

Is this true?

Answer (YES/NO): NO